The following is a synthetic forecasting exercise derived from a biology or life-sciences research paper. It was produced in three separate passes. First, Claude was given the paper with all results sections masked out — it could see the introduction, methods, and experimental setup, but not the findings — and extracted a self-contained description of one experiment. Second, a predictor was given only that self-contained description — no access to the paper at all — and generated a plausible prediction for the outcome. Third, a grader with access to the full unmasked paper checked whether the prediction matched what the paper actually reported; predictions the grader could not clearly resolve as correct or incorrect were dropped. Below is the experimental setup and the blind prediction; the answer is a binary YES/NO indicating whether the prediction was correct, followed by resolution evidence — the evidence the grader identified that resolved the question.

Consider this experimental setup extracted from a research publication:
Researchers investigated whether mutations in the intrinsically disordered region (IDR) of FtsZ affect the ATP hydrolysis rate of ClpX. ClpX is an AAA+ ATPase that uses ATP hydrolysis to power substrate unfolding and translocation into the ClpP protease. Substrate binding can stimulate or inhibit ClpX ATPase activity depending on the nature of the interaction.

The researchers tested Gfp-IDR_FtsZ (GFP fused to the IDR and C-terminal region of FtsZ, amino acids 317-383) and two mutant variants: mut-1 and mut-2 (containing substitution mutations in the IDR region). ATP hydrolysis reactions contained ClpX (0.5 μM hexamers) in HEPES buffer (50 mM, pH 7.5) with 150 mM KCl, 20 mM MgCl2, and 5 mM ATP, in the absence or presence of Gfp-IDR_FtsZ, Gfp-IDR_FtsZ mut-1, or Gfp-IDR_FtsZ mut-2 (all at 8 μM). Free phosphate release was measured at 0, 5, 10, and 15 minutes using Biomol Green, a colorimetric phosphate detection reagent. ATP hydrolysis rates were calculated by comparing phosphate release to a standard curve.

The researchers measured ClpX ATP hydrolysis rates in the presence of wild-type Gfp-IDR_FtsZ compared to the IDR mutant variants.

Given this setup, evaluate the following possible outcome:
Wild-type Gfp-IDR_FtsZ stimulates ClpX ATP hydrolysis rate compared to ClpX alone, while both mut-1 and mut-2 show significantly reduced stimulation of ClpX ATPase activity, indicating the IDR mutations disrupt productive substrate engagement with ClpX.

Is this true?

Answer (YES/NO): NO